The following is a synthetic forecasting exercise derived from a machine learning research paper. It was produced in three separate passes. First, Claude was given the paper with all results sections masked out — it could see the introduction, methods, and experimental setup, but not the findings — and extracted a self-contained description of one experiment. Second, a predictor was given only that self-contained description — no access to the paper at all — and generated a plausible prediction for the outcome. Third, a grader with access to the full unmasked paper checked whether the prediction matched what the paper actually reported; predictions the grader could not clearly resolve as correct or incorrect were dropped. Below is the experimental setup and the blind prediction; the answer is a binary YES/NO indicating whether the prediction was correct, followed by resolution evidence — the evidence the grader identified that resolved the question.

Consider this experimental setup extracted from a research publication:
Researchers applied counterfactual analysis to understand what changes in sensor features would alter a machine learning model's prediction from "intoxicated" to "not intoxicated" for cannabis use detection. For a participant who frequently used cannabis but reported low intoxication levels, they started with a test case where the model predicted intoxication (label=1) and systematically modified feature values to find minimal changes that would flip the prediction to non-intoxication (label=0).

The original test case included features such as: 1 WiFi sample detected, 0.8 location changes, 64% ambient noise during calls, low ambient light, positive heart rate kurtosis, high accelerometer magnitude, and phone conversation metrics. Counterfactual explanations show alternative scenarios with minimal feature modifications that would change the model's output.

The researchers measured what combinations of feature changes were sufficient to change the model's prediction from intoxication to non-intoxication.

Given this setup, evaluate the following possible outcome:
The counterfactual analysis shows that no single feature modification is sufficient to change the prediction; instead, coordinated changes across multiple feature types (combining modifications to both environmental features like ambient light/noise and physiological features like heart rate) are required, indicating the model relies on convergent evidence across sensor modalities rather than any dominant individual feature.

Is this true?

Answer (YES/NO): NO